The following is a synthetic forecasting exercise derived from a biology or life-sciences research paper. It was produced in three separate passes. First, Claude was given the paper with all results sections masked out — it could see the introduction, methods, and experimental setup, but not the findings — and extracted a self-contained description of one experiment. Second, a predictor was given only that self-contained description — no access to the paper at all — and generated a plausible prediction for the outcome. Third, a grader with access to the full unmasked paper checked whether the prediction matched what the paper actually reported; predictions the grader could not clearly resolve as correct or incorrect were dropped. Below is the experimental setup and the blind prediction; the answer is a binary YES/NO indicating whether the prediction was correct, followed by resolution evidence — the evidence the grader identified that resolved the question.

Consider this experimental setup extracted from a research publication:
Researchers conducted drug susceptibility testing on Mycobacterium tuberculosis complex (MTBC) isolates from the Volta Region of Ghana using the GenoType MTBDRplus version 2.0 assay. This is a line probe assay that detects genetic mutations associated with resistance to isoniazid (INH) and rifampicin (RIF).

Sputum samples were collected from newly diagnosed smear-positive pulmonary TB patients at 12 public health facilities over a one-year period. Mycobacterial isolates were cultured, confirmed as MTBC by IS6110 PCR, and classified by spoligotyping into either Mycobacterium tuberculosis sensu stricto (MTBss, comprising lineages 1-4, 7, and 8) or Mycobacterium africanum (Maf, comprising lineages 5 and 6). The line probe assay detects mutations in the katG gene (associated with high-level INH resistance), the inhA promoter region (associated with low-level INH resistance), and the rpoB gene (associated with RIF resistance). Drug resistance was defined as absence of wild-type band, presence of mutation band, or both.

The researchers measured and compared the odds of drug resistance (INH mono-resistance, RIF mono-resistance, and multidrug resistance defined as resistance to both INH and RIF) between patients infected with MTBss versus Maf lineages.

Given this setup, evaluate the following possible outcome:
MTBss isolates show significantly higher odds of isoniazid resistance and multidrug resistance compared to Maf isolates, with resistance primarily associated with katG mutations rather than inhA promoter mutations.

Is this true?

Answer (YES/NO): NO